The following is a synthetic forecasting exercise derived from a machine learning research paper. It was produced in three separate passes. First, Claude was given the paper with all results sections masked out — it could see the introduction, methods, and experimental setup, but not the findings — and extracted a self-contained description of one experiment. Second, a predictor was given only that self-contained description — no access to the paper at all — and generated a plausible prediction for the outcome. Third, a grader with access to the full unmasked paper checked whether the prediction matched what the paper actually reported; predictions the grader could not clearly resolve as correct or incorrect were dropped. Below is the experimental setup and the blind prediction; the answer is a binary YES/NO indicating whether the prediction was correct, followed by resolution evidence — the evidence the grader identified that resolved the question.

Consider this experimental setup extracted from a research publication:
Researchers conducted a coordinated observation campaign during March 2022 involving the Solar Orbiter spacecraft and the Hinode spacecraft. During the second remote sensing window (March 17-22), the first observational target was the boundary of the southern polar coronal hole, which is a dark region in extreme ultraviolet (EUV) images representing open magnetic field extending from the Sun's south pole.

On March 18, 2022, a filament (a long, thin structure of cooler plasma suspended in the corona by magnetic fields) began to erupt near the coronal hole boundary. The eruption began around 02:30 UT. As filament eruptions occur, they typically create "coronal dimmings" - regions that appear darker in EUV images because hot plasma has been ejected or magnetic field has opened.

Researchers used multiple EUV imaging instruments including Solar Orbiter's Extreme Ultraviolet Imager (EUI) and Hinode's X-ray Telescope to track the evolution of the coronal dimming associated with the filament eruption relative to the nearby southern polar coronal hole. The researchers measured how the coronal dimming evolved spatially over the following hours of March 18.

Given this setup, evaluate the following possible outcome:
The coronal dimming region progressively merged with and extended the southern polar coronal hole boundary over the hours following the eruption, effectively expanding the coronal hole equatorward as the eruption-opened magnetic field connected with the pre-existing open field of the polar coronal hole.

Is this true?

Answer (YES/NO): YES